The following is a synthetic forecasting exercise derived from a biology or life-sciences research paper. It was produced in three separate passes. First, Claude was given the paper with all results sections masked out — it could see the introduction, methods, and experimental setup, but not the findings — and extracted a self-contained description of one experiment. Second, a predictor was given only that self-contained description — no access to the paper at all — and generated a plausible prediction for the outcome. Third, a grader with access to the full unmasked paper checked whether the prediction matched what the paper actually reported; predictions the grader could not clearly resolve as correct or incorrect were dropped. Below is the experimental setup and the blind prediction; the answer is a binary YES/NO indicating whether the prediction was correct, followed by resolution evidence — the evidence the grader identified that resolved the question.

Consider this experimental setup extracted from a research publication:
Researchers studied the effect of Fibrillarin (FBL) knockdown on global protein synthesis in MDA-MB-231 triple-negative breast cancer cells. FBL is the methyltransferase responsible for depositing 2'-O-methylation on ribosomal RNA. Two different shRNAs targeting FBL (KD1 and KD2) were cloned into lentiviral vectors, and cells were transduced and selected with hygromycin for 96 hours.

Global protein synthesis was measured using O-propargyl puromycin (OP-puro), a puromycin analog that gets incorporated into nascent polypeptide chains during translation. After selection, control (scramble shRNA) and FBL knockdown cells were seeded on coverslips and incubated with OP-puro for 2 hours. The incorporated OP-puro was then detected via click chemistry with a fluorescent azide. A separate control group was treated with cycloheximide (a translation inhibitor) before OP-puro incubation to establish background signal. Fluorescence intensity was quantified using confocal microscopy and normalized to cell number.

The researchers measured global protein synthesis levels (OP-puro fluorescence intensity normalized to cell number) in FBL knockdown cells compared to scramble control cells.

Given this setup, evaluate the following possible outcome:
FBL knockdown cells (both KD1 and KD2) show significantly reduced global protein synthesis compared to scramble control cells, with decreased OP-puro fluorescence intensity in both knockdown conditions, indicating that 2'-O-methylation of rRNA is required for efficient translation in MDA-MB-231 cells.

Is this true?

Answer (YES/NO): YES